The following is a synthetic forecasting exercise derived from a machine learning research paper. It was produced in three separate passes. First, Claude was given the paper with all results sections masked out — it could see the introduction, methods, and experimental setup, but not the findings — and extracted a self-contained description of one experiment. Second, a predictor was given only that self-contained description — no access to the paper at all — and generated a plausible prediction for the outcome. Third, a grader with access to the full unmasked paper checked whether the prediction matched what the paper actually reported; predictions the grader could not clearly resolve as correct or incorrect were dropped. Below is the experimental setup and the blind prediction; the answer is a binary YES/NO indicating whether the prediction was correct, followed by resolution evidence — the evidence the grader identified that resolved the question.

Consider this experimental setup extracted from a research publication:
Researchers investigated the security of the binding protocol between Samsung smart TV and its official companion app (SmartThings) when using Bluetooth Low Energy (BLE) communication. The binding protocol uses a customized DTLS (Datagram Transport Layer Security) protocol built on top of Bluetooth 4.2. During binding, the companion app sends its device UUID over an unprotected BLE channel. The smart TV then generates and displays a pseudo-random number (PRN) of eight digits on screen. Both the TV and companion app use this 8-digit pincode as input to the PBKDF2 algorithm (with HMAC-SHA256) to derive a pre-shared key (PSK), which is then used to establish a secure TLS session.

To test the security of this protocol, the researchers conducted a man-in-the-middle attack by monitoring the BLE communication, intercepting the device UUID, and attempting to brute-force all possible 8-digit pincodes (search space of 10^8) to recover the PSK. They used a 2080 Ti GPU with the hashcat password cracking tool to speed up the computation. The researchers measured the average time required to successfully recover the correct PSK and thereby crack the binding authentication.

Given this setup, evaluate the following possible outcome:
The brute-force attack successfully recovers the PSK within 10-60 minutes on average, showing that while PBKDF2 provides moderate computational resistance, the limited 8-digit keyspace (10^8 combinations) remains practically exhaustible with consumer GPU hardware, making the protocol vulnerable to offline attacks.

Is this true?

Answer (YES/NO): NO